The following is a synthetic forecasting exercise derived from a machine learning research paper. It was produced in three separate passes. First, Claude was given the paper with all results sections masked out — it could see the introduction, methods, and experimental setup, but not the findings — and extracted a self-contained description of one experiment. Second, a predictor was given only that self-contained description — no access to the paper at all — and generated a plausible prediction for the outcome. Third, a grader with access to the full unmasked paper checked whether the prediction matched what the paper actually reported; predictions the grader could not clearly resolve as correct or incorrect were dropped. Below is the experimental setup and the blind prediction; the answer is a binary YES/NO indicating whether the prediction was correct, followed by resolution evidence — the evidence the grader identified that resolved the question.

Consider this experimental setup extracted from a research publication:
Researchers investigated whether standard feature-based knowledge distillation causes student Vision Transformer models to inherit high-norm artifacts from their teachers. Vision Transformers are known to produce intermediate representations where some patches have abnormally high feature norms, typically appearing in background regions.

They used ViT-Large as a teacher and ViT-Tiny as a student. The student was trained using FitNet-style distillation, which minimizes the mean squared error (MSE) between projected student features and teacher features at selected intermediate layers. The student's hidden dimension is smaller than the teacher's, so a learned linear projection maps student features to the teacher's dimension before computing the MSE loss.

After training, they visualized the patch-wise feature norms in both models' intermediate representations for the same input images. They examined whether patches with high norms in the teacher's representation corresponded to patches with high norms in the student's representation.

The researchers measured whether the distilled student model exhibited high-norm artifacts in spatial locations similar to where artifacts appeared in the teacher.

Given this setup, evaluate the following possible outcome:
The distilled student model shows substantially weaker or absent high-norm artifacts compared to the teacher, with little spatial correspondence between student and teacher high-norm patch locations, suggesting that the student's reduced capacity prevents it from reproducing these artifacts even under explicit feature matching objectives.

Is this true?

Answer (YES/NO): NO